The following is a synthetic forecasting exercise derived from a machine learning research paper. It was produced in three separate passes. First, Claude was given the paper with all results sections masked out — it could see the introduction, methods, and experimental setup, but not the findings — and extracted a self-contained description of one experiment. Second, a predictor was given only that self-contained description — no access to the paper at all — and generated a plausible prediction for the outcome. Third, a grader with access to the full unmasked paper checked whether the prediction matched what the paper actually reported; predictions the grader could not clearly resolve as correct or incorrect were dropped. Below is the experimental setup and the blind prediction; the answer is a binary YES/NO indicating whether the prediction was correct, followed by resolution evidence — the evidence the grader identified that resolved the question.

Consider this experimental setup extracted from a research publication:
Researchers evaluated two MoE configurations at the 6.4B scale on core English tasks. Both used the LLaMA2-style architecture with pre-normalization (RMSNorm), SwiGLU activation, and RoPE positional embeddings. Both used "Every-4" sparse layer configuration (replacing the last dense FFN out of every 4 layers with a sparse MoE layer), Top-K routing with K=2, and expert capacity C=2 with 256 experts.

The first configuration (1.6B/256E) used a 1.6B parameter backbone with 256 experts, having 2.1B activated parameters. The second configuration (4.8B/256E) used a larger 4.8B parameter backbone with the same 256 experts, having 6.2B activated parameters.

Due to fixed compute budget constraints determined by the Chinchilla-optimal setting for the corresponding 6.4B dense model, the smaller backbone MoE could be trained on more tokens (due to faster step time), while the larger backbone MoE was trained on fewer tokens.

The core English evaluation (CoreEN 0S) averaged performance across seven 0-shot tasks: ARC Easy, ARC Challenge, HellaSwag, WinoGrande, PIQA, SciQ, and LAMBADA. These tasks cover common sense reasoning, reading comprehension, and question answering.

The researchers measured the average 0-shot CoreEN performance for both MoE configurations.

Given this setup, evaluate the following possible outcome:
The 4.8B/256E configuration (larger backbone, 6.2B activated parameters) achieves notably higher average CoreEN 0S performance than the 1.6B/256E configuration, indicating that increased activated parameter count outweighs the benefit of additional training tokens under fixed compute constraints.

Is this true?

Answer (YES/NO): NO